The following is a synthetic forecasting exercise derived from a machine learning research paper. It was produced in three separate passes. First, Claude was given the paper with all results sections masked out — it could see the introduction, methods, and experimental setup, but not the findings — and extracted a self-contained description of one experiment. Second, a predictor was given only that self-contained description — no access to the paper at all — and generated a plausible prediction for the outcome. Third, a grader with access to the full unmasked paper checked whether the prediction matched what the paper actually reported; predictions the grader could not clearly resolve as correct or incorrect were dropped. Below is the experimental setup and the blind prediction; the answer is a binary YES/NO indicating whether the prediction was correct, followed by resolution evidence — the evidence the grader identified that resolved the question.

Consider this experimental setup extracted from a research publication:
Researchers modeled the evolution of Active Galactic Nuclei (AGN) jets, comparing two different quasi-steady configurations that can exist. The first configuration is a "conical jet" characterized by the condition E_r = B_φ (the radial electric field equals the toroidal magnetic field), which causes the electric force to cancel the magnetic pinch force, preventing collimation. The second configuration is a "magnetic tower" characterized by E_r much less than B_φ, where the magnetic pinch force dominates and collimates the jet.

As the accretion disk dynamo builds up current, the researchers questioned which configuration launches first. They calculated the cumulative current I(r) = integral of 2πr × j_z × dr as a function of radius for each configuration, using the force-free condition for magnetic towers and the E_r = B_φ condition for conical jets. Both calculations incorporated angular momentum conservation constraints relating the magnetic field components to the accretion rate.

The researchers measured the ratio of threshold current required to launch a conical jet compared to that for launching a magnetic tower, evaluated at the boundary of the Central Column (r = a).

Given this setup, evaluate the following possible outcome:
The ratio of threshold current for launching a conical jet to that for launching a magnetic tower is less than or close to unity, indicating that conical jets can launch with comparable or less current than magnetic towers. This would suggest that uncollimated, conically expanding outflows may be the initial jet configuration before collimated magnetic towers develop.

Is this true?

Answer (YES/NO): YES